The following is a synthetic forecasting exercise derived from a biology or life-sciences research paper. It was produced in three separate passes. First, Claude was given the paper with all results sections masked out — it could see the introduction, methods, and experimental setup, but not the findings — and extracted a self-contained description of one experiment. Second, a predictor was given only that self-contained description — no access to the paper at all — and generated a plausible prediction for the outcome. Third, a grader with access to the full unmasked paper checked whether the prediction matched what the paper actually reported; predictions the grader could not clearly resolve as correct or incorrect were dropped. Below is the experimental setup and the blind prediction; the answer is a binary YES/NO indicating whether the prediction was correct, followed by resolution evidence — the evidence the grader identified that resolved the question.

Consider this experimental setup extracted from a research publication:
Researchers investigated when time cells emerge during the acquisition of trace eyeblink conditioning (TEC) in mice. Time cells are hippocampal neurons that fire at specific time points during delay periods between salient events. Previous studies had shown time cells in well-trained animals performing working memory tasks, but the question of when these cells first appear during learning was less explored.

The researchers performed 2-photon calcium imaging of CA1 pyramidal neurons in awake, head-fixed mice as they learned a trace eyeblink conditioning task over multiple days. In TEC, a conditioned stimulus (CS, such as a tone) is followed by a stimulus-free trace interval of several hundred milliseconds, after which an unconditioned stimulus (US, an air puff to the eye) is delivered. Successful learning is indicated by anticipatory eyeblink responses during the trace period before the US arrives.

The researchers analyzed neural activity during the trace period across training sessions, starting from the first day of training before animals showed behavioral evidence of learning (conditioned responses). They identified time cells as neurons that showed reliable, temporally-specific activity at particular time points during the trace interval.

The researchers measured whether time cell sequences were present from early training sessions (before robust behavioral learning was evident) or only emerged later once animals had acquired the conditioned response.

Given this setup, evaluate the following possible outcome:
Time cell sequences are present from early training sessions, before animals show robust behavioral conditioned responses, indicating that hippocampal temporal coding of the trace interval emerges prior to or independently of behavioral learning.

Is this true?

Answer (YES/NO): YES